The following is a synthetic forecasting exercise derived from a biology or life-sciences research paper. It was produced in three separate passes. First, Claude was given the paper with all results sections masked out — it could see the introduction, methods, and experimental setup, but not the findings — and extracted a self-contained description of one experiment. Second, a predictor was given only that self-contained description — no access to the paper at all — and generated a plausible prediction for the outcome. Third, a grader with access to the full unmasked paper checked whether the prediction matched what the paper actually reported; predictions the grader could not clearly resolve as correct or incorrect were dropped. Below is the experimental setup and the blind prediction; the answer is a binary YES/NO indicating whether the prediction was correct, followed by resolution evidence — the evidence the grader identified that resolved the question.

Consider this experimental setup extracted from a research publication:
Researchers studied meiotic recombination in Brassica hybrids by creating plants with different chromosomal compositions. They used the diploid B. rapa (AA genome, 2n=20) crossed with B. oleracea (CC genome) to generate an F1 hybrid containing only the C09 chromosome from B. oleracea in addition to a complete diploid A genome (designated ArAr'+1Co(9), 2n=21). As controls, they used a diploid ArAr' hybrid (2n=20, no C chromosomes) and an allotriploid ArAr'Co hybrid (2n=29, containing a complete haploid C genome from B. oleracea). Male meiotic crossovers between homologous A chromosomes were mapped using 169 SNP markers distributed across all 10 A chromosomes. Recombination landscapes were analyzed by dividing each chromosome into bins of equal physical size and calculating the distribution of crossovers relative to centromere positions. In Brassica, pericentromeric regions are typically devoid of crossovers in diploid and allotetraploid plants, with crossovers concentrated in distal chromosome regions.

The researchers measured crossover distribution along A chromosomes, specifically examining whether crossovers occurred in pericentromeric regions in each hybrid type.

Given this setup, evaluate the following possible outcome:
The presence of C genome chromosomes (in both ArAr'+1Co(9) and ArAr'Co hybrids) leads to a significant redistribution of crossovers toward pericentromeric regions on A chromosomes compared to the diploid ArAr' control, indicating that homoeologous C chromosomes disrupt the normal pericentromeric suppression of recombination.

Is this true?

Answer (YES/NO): YES